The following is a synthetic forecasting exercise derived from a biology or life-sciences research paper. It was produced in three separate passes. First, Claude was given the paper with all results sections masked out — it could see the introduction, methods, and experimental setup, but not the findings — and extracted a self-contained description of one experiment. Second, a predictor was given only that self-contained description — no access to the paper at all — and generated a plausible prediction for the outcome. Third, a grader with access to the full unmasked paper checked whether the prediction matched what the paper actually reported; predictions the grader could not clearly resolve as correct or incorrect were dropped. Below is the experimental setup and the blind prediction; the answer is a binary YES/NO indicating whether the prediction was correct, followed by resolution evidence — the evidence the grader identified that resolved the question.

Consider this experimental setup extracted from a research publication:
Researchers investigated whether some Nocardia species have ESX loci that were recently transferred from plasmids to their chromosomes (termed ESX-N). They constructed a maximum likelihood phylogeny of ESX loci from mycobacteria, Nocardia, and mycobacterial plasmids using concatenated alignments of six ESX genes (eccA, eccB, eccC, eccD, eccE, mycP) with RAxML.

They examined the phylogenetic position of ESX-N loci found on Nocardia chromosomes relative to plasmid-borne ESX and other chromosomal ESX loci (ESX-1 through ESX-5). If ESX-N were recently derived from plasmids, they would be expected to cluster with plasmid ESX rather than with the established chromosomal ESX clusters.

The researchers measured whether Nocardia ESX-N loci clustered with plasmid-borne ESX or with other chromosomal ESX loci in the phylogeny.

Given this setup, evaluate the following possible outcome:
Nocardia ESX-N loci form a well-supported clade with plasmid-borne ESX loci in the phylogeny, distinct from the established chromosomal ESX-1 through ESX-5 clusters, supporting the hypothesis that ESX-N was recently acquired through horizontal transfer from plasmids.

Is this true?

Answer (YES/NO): YES